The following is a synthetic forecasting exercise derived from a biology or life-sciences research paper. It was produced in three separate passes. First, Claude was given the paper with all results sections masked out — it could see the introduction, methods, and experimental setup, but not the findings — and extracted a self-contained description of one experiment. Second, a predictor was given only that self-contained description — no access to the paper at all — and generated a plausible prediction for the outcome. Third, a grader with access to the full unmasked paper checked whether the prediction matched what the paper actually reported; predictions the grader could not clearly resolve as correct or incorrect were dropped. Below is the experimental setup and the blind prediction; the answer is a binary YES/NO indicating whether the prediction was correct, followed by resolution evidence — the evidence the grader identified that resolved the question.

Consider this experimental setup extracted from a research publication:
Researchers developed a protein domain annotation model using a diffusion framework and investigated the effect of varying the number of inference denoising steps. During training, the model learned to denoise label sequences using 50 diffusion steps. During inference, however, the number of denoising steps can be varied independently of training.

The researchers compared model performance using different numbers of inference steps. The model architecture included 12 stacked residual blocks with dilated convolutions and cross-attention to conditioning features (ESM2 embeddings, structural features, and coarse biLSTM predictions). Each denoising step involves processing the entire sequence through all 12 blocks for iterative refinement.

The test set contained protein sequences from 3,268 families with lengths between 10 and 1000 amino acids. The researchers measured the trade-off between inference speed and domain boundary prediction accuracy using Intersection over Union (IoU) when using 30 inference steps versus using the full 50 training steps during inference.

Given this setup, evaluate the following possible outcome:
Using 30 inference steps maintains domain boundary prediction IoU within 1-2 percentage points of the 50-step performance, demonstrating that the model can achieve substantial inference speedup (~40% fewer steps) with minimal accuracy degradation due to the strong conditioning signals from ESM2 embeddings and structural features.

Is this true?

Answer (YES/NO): NO